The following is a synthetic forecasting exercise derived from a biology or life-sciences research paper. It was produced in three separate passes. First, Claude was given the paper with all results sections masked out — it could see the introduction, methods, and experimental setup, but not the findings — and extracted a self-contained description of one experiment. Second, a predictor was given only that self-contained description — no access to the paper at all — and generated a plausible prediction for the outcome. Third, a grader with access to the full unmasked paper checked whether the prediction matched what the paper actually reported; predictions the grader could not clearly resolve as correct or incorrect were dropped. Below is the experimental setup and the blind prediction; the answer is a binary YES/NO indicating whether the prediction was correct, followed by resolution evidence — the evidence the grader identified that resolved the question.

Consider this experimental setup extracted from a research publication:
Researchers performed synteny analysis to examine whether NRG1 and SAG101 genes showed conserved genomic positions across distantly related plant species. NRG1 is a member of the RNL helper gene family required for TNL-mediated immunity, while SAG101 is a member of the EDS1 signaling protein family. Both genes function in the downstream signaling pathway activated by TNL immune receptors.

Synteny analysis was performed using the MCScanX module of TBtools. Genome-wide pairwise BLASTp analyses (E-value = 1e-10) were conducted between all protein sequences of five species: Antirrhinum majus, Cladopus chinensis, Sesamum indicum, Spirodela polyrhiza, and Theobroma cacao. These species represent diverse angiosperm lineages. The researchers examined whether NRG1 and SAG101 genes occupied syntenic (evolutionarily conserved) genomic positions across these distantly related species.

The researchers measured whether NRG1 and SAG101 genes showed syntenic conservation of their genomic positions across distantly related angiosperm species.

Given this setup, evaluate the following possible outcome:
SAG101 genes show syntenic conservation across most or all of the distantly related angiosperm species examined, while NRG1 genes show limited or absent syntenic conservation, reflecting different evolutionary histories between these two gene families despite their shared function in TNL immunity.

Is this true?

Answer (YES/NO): NO